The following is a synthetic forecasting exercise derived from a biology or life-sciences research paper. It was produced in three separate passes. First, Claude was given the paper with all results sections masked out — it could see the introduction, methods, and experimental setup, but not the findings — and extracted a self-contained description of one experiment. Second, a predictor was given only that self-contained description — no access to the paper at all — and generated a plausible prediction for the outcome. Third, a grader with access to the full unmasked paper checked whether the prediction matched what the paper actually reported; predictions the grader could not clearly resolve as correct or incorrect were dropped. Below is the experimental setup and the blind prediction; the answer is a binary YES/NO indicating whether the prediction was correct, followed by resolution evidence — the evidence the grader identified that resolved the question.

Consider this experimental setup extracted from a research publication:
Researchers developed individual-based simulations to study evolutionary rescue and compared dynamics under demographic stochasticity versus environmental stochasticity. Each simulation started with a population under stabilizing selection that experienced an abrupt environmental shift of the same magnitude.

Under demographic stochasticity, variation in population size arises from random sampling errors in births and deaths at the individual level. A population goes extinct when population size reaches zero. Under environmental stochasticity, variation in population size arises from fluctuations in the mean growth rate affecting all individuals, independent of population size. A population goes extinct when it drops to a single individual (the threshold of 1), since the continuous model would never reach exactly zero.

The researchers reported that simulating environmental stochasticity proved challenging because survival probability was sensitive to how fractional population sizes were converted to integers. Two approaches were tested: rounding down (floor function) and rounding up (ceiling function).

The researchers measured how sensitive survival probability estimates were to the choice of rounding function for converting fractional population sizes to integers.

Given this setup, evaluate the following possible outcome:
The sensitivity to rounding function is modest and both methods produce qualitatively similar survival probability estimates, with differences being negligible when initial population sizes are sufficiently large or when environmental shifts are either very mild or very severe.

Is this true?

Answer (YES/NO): NO